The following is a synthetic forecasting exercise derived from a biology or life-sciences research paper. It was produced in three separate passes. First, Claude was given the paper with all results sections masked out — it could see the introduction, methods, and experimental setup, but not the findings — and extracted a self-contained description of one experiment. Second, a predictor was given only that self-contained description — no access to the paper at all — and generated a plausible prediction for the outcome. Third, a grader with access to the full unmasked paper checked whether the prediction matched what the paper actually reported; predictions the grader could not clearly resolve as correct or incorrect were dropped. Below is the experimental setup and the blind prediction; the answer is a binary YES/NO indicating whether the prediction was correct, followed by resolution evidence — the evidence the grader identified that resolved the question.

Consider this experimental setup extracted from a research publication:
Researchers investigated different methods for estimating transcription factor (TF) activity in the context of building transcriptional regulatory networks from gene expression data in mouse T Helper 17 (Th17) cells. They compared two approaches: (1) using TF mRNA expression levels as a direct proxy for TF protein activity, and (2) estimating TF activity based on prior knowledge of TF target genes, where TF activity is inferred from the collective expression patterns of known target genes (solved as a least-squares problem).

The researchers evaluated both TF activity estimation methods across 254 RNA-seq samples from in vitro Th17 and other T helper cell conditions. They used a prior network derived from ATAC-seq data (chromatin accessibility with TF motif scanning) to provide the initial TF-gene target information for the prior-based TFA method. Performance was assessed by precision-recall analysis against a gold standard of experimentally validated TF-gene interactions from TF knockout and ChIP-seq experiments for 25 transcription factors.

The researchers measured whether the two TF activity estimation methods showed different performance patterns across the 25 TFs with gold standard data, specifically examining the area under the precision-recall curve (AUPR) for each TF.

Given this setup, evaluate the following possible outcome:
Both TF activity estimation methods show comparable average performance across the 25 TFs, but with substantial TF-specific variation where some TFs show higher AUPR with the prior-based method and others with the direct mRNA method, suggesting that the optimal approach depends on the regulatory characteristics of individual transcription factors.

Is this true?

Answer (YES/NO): YES